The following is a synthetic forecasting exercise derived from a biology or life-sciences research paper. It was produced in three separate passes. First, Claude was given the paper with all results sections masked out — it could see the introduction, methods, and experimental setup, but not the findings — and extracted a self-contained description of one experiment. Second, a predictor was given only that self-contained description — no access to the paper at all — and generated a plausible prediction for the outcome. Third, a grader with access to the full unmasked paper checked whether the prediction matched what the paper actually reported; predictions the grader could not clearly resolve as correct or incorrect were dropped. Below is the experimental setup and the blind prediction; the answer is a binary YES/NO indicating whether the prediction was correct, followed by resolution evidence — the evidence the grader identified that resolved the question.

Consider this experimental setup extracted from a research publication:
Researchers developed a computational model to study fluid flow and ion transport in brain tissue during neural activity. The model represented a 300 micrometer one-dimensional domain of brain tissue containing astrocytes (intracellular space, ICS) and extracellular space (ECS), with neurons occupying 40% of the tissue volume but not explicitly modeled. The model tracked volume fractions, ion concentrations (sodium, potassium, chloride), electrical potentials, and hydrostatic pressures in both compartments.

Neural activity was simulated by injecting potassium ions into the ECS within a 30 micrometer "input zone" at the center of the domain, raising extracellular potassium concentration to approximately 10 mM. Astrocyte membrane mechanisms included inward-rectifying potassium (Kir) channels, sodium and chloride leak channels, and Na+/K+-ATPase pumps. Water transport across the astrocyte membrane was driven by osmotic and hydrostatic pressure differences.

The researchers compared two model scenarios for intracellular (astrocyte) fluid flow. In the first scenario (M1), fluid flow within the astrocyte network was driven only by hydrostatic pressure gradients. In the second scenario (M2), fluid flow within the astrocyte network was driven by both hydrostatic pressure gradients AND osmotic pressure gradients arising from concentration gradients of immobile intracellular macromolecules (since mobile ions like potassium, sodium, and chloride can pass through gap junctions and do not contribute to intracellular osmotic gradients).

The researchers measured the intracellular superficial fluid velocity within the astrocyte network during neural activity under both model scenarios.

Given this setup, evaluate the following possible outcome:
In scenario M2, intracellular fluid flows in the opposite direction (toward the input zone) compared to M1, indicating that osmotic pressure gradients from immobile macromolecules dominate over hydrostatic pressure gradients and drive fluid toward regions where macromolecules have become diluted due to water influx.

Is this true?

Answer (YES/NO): YES